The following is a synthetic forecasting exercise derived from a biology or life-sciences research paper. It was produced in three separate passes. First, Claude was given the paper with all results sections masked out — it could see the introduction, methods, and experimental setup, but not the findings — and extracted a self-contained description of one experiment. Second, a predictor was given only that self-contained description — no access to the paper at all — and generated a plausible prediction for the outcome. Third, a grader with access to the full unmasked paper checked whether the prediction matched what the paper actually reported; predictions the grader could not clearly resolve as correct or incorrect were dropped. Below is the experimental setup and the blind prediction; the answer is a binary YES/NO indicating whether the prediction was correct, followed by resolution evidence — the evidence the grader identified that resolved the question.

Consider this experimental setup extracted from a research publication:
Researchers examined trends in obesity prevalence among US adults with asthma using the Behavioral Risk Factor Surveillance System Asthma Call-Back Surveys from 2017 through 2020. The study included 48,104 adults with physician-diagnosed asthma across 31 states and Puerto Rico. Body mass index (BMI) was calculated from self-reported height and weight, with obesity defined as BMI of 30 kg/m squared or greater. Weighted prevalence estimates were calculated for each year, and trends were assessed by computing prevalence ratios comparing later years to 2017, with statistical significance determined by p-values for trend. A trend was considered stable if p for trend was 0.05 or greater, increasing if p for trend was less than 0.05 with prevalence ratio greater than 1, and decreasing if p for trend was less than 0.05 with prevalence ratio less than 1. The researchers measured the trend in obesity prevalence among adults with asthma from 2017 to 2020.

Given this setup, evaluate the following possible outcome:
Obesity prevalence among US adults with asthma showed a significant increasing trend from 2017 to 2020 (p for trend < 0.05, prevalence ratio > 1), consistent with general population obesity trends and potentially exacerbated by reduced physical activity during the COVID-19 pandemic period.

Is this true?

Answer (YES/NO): NO